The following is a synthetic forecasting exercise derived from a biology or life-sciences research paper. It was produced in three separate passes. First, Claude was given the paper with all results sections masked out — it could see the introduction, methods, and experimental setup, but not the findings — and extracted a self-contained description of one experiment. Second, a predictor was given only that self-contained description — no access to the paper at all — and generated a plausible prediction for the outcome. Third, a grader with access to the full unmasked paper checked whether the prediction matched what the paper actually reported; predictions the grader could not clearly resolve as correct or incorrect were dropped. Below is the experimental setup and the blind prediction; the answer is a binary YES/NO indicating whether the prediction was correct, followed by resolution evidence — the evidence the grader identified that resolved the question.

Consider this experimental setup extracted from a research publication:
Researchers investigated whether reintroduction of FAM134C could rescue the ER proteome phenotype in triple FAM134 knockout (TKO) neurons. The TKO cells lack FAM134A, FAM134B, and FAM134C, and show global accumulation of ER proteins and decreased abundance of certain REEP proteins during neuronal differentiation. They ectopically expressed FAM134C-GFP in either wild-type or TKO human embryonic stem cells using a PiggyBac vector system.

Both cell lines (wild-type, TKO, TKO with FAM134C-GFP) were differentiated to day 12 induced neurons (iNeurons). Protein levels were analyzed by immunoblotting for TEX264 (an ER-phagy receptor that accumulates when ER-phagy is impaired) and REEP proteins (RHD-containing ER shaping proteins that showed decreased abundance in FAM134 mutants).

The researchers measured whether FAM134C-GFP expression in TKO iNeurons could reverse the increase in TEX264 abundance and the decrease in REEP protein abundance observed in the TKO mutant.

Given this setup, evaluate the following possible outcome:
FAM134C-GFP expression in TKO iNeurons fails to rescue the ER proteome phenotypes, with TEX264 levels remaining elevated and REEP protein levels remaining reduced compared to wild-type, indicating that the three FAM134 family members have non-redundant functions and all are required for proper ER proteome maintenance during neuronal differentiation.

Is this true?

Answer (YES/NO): NO